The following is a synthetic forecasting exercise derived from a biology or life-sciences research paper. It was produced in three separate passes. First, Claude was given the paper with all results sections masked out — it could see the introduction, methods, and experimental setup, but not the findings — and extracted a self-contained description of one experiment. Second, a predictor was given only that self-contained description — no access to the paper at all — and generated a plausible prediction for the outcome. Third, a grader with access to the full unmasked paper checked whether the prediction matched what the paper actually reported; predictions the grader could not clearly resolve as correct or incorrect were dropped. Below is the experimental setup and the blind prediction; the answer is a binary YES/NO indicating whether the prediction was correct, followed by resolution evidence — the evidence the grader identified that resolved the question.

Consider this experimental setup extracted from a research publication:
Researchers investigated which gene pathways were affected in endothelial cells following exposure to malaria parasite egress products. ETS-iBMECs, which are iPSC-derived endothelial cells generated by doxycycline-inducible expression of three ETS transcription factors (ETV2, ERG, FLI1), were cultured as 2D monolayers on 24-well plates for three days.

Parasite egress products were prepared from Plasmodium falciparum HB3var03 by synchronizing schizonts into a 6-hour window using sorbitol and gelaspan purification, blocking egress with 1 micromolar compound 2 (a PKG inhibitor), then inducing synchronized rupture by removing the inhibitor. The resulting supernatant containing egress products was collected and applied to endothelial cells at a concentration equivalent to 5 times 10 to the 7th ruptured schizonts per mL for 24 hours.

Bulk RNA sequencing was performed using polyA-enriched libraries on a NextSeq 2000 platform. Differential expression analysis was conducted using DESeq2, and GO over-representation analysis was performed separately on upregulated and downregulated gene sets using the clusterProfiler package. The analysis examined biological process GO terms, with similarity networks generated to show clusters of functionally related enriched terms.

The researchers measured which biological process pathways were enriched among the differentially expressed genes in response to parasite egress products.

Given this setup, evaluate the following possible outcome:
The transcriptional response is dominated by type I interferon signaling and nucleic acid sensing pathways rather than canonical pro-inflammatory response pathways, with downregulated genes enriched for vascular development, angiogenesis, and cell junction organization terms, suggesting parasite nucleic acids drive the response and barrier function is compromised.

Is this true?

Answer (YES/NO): NO